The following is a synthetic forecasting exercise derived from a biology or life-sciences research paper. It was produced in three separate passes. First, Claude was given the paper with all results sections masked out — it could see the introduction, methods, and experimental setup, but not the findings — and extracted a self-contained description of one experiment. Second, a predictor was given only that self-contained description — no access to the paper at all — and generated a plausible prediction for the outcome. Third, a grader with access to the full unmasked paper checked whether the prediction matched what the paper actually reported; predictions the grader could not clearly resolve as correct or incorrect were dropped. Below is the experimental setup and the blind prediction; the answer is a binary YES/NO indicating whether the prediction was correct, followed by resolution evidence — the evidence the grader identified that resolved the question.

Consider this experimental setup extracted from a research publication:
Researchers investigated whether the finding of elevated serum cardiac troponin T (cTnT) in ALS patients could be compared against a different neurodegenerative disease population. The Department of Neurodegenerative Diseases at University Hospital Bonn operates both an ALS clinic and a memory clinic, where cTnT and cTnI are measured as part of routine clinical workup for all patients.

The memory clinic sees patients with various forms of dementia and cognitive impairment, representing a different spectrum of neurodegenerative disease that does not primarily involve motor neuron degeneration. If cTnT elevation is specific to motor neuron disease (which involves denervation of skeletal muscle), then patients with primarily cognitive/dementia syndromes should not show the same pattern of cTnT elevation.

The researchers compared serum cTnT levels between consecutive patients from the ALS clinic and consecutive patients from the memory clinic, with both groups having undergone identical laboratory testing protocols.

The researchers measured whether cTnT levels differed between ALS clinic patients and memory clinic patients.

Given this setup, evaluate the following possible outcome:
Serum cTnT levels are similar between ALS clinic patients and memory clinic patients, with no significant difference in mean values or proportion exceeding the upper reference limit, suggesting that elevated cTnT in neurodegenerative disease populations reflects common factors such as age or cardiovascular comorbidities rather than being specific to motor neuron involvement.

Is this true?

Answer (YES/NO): NO